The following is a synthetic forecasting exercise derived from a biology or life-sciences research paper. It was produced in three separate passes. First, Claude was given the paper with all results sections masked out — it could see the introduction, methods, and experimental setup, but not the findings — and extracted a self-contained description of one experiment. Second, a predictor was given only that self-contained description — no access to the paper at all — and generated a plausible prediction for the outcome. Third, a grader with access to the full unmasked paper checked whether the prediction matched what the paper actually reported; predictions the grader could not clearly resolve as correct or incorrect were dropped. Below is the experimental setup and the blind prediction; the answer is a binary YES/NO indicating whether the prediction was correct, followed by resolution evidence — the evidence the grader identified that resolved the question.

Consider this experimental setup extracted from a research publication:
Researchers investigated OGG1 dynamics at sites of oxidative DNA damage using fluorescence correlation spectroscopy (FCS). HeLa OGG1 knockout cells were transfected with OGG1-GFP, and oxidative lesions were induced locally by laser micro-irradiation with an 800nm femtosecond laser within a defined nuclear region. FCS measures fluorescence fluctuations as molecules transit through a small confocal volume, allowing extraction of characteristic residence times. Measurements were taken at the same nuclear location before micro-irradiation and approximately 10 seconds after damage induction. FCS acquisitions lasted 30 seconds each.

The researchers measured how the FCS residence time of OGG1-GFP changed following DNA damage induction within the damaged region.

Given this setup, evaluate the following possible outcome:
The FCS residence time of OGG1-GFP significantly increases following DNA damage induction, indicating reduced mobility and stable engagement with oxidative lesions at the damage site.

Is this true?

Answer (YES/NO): YES